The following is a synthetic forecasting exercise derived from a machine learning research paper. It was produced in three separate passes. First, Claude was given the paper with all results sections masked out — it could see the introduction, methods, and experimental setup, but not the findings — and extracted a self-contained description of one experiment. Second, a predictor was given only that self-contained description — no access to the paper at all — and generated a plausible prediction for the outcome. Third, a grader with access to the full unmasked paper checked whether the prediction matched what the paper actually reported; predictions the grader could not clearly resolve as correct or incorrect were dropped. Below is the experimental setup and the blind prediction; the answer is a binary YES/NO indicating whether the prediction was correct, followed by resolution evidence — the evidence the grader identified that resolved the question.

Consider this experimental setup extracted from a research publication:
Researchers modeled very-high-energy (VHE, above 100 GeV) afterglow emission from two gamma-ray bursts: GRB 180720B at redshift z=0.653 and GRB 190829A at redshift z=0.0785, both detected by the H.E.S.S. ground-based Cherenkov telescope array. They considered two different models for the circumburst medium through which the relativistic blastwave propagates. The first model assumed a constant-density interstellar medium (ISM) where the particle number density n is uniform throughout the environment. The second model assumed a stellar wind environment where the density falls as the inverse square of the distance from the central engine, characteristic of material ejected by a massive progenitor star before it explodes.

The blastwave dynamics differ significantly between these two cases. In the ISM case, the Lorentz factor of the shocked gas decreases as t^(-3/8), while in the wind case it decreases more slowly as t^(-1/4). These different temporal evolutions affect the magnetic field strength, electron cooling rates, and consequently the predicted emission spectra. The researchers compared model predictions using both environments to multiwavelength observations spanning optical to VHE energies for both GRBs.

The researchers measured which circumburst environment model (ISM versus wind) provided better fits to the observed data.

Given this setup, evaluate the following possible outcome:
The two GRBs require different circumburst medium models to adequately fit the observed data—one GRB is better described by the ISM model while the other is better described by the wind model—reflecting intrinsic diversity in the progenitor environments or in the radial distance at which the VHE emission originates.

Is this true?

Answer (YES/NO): NO